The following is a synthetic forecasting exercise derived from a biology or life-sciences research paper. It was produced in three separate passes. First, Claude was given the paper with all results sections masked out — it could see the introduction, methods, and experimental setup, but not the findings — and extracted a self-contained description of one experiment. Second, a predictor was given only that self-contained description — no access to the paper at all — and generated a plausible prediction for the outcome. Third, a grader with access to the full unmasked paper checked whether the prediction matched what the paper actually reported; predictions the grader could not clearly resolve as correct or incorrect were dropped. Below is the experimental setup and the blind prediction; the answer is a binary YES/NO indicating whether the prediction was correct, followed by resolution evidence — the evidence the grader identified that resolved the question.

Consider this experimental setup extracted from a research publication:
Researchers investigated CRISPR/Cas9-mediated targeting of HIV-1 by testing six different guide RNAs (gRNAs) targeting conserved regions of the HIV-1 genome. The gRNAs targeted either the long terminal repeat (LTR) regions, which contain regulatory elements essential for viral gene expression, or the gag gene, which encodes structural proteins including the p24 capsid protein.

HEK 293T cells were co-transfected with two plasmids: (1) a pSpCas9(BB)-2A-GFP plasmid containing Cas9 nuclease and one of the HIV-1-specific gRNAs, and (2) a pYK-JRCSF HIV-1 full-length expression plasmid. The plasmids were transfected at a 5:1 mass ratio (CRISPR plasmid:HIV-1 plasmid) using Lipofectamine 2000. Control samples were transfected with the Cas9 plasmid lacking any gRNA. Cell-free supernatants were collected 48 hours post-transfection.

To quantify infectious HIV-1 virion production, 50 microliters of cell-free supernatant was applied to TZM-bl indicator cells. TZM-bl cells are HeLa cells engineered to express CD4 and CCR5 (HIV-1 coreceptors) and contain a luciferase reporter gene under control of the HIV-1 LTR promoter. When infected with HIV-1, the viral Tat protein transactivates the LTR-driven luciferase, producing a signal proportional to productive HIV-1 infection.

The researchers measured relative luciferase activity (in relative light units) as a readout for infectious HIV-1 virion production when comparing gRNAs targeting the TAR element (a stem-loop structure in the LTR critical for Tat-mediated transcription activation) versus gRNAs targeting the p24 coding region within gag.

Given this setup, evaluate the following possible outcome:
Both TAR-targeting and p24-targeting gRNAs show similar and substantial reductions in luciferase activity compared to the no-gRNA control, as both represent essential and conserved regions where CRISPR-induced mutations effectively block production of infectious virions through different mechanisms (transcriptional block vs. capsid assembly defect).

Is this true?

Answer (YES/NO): NO